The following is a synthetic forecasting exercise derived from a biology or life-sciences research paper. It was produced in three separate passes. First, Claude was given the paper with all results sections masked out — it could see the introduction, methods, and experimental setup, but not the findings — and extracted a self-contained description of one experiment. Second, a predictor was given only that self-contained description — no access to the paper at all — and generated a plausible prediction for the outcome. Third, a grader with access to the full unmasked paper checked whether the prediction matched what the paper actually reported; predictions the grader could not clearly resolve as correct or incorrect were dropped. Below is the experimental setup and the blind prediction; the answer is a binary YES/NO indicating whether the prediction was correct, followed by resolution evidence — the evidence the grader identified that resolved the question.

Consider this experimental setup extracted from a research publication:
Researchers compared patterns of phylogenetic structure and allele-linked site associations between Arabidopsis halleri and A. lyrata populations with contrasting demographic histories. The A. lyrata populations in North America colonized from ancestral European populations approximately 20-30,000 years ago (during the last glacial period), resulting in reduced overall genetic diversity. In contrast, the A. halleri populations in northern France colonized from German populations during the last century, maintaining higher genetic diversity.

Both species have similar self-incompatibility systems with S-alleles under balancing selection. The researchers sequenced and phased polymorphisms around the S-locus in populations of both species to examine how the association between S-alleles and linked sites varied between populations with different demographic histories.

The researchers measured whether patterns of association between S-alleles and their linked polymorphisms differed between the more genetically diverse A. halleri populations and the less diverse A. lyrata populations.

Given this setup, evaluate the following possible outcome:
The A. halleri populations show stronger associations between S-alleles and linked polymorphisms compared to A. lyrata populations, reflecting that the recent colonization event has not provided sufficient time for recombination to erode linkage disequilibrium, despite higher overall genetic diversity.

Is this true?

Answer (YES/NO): YES